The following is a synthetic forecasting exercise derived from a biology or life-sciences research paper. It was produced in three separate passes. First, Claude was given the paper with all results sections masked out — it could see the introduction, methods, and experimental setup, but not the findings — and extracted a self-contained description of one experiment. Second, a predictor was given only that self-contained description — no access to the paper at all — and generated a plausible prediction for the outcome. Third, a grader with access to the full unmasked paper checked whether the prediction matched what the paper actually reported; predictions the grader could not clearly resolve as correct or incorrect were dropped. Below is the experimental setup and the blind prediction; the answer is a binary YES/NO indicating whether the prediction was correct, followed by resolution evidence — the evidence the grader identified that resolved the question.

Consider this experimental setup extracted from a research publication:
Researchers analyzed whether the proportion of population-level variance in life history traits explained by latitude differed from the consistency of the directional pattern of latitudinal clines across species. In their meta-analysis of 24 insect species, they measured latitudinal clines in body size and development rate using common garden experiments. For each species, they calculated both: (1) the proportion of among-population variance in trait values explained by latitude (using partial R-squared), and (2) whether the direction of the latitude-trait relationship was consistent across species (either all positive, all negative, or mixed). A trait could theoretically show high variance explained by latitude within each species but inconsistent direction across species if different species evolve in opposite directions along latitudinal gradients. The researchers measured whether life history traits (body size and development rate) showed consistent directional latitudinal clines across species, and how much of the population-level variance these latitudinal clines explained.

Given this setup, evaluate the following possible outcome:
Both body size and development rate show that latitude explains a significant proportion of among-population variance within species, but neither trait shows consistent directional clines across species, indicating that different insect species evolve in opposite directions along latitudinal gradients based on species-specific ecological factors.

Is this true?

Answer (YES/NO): YES